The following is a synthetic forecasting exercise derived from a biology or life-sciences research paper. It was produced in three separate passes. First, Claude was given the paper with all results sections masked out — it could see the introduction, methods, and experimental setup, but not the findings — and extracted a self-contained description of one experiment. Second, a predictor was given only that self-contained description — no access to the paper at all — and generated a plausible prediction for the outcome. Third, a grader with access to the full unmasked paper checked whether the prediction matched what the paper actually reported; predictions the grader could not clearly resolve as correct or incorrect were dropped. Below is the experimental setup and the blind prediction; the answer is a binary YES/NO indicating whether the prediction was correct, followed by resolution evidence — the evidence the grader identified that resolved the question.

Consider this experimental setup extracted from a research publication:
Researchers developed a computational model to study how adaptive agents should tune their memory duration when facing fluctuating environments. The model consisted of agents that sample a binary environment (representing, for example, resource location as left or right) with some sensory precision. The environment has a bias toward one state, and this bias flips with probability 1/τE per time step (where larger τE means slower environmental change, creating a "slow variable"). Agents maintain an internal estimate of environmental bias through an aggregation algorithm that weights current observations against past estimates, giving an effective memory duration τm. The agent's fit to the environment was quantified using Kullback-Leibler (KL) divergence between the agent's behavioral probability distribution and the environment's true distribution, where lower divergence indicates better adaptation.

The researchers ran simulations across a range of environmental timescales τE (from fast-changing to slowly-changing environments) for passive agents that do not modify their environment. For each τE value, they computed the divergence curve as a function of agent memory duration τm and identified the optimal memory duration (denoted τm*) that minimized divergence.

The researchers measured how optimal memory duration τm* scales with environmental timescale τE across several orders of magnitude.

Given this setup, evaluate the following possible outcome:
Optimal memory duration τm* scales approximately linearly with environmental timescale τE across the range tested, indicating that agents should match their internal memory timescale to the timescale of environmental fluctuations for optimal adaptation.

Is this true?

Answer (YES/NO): NO